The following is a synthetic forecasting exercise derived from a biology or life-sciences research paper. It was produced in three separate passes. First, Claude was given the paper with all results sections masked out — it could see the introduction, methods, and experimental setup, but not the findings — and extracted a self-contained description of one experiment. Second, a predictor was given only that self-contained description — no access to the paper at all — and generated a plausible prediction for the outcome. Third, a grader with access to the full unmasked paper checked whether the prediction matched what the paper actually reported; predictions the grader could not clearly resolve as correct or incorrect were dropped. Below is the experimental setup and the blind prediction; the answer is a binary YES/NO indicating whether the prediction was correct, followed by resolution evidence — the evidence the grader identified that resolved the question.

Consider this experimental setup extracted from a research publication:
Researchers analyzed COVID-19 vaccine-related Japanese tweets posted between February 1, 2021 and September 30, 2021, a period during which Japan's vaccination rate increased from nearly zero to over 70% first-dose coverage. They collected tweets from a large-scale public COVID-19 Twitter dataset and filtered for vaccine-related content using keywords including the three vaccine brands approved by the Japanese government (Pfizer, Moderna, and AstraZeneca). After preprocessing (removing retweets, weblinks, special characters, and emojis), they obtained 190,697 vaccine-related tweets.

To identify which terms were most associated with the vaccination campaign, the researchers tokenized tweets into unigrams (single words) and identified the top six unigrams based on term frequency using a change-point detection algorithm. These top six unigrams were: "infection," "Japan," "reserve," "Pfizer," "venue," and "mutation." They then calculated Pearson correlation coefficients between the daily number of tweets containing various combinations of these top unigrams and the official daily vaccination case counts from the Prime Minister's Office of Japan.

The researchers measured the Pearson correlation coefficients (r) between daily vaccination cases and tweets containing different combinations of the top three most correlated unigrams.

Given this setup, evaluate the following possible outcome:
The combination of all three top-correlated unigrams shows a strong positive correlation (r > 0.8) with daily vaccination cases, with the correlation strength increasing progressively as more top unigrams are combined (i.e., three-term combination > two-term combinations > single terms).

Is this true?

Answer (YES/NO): NO